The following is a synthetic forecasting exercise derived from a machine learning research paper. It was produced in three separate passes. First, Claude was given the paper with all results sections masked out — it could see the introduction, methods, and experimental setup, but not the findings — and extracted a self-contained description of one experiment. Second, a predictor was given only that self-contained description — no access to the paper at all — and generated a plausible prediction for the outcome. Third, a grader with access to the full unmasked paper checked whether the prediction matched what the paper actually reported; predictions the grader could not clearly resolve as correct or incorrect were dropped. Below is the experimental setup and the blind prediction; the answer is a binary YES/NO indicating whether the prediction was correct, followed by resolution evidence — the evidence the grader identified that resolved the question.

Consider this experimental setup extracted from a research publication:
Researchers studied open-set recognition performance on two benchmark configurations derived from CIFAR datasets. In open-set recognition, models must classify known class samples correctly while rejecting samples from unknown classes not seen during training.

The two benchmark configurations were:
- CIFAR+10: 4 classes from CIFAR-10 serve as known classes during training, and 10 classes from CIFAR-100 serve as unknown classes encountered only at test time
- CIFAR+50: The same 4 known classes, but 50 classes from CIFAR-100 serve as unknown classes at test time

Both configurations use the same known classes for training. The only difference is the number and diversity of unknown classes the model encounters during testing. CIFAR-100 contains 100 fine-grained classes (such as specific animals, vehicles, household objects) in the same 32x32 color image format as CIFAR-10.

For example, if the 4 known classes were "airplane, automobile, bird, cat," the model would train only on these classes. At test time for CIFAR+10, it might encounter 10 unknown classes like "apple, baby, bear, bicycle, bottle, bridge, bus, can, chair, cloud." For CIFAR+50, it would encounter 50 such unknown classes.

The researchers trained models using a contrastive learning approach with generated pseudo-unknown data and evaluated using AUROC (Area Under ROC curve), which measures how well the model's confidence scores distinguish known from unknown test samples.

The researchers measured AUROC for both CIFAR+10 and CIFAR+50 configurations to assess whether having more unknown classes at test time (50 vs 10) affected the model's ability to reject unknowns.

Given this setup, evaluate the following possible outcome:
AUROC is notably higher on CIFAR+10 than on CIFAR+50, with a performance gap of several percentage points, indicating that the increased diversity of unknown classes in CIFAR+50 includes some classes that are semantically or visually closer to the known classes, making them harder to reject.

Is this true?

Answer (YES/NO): NO